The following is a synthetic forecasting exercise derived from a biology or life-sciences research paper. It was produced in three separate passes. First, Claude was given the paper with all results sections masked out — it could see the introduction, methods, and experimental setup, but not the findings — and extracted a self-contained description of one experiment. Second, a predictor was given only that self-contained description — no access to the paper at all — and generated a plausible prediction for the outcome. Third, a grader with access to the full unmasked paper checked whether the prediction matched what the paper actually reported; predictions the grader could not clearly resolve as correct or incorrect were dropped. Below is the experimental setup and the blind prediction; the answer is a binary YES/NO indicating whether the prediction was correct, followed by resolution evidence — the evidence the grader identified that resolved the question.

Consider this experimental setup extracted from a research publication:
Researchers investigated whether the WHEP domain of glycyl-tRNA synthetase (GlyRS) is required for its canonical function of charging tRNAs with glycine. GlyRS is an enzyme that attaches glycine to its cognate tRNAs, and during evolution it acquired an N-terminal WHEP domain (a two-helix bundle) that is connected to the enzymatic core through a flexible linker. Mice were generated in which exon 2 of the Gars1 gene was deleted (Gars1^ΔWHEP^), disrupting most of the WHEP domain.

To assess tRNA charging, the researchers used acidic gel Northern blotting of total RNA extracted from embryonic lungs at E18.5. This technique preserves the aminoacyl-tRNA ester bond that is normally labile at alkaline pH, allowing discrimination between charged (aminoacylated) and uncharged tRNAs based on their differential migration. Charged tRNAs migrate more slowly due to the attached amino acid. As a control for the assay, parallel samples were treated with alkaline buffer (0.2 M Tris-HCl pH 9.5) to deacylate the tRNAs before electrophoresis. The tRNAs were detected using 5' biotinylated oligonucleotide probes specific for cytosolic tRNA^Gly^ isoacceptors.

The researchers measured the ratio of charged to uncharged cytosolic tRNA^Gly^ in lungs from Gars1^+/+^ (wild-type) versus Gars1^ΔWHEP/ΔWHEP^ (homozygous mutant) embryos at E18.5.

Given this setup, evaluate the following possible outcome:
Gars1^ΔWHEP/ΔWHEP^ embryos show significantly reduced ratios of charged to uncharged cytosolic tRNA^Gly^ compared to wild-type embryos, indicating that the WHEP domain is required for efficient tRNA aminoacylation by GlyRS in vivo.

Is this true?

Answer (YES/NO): NO